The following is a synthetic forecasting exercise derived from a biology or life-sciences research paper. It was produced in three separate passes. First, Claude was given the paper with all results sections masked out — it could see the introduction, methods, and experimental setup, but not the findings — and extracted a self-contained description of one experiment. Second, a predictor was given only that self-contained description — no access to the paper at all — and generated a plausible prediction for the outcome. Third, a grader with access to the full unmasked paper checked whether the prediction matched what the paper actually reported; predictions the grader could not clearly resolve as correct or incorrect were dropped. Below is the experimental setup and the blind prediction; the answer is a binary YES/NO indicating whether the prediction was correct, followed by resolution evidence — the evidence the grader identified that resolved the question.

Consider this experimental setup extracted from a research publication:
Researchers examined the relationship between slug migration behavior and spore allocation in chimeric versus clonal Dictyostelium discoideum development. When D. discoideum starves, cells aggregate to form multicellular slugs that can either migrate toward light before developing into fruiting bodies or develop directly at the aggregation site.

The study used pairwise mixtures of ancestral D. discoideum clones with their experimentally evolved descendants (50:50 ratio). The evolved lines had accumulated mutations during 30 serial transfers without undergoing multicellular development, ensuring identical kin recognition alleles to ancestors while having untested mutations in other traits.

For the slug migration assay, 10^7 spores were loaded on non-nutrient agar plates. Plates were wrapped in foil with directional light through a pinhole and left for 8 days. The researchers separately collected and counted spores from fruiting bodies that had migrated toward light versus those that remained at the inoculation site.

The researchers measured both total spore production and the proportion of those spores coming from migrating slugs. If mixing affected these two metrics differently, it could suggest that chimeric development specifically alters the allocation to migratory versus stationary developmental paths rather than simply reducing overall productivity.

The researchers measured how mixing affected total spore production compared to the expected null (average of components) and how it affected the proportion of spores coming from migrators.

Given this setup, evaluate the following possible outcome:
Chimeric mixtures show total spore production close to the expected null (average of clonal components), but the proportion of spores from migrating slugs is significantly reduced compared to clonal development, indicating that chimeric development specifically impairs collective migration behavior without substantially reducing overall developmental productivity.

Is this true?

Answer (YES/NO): NO